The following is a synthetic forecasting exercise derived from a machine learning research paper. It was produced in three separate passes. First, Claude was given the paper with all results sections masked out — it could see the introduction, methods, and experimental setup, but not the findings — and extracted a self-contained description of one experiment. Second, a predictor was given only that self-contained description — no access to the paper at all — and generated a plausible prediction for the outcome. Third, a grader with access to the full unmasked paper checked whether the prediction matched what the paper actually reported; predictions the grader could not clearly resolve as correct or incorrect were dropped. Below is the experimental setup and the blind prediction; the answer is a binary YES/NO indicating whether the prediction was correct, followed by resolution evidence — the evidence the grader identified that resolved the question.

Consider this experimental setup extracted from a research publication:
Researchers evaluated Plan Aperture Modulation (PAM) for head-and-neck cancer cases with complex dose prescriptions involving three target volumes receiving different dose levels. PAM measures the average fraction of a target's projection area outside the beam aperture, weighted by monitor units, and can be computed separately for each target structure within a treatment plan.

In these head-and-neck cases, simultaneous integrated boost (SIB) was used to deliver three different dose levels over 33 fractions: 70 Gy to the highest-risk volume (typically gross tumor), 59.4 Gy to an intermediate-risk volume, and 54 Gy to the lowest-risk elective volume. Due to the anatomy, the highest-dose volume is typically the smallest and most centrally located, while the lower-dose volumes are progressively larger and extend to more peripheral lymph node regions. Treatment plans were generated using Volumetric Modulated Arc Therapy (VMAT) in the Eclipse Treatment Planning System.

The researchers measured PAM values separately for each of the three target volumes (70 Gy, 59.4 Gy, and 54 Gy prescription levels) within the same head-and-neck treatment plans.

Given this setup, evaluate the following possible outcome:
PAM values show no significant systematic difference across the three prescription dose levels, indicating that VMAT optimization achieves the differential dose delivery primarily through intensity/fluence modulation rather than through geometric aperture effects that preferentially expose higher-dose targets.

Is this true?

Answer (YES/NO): NO